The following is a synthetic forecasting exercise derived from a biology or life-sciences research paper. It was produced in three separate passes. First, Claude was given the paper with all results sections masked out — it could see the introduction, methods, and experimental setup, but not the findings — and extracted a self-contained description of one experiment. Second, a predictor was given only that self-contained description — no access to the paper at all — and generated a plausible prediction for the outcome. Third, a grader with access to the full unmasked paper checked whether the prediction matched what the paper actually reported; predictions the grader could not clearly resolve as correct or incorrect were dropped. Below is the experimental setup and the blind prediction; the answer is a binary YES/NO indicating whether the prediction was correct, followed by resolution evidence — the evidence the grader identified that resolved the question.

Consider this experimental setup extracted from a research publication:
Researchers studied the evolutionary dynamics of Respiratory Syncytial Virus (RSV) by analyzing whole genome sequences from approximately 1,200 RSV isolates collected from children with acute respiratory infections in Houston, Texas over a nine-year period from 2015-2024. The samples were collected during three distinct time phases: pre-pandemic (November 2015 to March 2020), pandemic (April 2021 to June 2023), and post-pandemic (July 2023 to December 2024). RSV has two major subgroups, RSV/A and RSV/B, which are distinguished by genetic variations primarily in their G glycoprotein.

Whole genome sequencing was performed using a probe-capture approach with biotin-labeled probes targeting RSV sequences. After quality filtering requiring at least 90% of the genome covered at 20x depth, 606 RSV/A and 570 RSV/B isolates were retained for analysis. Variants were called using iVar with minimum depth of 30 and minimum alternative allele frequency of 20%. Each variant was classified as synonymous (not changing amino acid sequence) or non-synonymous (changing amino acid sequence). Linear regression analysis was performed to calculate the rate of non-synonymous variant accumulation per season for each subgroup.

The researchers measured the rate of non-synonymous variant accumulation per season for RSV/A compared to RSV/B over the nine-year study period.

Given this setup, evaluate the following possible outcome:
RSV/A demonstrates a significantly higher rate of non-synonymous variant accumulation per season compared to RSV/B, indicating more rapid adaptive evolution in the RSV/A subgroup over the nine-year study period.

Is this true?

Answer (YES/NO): NO